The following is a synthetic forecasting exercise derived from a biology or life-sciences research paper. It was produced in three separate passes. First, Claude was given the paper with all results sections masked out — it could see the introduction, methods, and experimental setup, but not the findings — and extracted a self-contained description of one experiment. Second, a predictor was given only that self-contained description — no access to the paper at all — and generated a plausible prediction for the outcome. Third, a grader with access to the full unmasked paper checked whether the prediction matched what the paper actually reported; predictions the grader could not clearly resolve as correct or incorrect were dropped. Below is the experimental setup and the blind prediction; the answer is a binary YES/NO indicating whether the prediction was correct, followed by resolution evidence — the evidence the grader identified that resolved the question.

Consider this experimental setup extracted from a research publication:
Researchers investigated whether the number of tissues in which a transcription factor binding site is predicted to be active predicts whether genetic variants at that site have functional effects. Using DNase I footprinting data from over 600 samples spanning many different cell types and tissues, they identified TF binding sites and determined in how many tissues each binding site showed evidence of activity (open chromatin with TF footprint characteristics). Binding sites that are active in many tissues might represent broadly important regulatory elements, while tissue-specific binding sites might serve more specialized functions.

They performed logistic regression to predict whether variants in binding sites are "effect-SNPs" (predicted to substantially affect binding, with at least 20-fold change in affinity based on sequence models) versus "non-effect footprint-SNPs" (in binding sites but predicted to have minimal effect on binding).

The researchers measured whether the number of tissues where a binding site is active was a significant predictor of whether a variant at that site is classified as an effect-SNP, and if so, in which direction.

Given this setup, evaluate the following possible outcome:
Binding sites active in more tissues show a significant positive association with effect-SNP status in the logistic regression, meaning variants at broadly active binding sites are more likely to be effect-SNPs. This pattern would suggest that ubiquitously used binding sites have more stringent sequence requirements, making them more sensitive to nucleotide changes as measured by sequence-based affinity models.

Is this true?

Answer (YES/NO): NO